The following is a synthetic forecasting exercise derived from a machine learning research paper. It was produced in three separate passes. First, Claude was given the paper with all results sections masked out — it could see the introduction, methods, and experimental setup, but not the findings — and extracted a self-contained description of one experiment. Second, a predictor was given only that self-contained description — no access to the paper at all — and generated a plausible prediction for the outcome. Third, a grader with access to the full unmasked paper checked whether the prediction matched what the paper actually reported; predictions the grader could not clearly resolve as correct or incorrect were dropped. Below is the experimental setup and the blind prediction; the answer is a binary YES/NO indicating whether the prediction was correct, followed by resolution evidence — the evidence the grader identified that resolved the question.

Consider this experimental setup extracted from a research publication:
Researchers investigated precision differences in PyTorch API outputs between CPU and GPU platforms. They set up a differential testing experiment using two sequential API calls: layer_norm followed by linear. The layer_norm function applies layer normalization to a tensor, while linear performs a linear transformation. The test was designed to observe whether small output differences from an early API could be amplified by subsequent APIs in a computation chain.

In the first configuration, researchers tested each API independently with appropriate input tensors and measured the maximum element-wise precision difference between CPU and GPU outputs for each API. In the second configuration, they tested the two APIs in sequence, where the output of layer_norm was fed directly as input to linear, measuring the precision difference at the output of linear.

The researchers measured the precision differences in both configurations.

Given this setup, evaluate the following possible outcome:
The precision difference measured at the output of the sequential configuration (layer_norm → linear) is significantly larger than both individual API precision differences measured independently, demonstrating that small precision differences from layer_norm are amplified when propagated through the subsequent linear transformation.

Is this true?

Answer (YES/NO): YES